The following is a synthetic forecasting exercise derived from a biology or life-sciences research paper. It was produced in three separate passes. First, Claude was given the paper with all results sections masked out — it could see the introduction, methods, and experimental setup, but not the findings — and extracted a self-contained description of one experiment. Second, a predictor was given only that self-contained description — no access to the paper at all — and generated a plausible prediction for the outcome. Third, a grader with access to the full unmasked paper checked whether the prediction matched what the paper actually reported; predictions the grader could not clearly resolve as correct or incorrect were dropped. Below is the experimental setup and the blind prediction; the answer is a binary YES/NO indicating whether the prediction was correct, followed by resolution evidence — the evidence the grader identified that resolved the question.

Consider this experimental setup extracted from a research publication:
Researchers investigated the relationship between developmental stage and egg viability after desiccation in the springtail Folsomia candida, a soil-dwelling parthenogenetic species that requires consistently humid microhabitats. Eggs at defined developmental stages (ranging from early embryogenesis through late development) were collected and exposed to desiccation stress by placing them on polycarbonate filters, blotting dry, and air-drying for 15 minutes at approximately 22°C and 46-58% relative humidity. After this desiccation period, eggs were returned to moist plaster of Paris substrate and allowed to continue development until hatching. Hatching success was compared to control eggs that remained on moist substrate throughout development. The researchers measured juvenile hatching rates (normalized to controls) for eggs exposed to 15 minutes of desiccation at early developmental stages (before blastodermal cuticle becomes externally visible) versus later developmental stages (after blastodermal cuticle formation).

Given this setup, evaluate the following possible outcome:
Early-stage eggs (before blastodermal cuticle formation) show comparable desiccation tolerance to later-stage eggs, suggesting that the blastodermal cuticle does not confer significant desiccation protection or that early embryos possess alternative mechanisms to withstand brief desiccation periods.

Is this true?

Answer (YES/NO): NO